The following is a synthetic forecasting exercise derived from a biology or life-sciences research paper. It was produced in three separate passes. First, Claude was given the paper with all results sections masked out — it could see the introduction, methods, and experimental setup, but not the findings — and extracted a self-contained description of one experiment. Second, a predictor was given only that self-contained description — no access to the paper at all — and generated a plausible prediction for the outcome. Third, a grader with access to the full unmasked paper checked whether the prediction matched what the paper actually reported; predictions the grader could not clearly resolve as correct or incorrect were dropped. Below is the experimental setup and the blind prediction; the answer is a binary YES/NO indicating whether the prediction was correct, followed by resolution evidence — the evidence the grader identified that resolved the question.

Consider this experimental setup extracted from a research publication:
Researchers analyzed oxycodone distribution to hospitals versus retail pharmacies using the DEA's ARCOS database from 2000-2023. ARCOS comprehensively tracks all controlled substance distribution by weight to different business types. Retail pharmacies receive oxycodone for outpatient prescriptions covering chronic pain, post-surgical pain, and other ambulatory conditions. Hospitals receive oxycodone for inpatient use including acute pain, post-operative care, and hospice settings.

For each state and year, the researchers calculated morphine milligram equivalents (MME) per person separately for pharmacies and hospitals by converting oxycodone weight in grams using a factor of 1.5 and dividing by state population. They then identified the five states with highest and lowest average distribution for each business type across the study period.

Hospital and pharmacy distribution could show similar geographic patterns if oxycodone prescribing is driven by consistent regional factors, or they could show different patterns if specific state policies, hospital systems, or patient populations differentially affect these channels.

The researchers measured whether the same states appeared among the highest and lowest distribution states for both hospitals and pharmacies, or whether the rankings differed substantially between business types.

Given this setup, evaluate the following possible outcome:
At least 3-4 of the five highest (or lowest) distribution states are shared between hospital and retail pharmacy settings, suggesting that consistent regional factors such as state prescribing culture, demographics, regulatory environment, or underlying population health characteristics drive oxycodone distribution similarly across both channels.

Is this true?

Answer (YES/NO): NO